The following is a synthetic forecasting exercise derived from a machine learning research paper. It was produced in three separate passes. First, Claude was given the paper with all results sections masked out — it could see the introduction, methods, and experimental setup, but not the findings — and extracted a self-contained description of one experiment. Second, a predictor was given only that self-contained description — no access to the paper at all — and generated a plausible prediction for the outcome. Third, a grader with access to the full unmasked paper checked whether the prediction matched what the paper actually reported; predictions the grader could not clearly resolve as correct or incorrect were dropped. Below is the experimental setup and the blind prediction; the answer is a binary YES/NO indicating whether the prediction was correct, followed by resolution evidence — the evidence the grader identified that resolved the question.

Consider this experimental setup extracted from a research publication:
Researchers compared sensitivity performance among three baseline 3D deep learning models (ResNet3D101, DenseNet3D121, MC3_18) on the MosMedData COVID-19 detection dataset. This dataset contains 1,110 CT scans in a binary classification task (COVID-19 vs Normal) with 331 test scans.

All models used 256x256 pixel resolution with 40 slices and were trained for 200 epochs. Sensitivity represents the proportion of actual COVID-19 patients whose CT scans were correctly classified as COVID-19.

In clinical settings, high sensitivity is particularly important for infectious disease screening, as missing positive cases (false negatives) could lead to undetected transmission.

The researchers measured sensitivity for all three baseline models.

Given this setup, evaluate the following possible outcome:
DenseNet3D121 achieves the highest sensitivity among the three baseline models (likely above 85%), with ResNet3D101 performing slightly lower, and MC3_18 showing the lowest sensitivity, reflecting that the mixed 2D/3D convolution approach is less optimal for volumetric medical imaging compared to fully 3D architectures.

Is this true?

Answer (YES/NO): NO